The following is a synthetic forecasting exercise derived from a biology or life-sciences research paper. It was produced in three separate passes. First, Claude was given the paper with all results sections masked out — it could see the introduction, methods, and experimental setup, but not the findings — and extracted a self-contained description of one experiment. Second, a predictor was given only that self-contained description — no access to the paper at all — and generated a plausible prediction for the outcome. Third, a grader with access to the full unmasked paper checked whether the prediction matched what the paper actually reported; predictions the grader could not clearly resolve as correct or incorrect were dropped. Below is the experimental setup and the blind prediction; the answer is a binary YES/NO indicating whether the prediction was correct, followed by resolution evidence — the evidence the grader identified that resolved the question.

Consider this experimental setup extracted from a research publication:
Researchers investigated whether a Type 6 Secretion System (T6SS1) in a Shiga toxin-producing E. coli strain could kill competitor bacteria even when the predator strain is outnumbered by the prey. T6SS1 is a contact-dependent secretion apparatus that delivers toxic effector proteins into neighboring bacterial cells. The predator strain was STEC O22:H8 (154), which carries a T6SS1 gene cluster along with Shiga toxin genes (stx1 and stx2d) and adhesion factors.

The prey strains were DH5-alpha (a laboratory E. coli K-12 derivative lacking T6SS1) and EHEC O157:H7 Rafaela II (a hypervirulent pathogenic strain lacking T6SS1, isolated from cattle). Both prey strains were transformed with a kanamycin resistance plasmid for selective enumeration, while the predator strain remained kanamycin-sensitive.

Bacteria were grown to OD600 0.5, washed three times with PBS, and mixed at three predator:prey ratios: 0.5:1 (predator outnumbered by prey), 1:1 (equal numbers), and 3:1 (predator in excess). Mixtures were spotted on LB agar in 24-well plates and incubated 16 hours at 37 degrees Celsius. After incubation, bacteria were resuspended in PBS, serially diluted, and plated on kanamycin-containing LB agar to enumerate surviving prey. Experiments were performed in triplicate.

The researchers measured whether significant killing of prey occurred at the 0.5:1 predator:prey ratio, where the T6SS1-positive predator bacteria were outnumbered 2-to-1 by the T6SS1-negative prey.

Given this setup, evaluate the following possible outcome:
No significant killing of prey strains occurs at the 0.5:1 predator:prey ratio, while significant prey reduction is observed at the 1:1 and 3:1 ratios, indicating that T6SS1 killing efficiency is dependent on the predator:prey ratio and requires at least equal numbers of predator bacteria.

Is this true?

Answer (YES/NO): NO